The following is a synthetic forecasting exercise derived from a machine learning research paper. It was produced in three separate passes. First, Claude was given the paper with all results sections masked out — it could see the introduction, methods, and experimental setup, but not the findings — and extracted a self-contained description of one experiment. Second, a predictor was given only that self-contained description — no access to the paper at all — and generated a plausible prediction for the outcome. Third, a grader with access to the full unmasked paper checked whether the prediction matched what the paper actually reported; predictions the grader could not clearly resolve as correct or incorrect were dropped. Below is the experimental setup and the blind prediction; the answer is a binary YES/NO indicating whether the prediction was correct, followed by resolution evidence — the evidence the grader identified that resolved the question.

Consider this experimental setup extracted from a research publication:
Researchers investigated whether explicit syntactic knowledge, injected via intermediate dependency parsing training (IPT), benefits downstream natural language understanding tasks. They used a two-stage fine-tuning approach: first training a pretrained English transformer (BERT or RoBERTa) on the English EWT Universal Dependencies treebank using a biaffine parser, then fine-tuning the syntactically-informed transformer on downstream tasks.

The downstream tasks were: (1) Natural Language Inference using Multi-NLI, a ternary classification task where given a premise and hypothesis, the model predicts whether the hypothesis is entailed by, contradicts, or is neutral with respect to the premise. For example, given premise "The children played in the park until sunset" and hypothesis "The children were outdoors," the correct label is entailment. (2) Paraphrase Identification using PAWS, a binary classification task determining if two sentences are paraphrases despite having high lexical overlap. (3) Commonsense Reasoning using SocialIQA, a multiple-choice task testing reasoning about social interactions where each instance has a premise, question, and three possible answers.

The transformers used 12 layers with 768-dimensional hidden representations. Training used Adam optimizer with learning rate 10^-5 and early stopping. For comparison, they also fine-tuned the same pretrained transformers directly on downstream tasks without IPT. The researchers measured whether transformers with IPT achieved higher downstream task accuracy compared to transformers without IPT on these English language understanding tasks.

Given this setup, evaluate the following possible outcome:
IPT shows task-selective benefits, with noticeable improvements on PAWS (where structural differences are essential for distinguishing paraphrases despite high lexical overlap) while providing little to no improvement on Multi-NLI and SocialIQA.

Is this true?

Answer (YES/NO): NO